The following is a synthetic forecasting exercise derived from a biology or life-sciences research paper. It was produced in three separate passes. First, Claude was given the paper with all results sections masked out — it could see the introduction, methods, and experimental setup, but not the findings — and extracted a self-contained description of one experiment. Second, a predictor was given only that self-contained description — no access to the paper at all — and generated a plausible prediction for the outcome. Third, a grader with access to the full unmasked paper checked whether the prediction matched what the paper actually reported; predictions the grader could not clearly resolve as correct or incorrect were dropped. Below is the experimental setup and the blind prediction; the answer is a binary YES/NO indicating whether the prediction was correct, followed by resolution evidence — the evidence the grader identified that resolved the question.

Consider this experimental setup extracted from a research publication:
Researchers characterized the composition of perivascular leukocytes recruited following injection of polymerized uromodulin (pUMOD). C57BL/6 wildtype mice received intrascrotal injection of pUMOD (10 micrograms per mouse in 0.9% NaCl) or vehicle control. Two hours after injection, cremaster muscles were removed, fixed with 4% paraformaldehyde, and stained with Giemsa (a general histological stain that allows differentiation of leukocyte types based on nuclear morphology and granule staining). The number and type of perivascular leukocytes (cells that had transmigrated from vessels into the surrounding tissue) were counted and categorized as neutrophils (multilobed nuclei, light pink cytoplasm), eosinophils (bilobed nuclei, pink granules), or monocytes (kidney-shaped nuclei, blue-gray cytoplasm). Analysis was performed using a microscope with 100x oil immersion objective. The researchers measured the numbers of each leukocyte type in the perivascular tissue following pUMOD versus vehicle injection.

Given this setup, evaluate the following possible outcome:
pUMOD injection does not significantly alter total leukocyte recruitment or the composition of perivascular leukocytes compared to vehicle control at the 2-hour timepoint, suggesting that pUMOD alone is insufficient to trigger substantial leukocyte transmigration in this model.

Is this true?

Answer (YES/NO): NO